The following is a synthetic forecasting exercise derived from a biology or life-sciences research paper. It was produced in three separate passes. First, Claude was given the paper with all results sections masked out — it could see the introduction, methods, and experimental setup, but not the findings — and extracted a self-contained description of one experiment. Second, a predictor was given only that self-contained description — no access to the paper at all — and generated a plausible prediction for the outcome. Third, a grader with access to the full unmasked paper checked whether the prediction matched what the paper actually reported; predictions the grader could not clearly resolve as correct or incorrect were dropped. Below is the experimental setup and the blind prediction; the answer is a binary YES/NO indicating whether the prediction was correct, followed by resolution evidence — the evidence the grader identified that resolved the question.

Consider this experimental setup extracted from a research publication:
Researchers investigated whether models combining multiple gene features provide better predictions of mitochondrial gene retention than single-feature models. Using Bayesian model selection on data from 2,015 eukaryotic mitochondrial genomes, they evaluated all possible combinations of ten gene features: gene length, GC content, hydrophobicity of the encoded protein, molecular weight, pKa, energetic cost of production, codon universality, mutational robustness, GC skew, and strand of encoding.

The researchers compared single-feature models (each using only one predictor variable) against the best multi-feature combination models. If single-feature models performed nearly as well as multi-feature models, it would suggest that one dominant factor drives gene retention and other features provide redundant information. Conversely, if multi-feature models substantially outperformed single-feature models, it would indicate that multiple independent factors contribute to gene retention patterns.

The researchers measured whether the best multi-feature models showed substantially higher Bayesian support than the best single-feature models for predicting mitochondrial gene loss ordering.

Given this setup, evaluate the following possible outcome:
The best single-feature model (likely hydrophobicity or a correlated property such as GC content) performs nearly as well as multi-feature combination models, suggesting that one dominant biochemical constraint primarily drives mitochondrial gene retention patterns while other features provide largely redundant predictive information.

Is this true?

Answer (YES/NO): NO